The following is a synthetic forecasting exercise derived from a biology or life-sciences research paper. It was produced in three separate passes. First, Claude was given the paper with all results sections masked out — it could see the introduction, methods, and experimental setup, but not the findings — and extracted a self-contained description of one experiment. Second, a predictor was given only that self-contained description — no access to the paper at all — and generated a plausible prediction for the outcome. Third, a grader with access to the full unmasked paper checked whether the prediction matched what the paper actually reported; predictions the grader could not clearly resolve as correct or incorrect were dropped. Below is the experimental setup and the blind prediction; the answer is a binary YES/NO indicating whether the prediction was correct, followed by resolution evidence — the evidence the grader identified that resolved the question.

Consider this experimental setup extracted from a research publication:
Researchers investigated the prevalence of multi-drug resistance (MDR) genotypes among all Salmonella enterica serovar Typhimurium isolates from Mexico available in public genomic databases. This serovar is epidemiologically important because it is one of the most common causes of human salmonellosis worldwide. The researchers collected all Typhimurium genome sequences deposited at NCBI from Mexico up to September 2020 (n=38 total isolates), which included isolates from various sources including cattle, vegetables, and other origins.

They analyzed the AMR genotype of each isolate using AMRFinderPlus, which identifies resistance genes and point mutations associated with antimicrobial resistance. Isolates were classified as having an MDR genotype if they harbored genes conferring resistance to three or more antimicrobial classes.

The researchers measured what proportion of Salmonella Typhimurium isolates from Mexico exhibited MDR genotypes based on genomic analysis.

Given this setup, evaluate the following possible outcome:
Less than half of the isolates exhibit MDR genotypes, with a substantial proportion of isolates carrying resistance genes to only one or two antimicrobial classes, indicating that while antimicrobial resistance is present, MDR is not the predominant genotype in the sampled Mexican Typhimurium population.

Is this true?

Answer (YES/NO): NO